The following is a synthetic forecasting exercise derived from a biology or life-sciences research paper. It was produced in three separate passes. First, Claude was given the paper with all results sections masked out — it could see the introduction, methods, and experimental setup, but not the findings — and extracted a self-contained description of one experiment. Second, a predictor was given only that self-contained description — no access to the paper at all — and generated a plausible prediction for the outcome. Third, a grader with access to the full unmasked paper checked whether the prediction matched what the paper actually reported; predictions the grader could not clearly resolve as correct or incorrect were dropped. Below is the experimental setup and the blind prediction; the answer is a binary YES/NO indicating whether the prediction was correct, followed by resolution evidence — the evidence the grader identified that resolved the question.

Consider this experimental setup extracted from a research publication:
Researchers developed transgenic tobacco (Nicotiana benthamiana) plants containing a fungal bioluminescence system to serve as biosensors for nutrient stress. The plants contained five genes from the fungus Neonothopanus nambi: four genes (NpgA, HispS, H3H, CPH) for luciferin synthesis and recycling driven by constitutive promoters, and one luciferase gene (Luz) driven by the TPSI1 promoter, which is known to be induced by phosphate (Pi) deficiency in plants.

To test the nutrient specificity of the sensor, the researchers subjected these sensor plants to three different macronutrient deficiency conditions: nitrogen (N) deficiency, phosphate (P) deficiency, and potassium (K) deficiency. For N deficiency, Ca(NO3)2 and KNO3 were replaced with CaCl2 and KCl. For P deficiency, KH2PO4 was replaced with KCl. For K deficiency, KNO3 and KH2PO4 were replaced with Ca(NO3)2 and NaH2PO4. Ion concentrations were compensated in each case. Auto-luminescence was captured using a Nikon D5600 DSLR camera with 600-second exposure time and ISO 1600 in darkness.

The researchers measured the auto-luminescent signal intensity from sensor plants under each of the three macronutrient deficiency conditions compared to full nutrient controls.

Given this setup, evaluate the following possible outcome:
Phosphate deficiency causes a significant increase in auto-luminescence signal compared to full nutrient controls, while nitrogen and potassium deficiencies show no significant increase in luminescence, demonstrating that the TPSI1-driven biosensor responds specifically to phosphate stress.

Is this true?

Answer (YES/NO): NO